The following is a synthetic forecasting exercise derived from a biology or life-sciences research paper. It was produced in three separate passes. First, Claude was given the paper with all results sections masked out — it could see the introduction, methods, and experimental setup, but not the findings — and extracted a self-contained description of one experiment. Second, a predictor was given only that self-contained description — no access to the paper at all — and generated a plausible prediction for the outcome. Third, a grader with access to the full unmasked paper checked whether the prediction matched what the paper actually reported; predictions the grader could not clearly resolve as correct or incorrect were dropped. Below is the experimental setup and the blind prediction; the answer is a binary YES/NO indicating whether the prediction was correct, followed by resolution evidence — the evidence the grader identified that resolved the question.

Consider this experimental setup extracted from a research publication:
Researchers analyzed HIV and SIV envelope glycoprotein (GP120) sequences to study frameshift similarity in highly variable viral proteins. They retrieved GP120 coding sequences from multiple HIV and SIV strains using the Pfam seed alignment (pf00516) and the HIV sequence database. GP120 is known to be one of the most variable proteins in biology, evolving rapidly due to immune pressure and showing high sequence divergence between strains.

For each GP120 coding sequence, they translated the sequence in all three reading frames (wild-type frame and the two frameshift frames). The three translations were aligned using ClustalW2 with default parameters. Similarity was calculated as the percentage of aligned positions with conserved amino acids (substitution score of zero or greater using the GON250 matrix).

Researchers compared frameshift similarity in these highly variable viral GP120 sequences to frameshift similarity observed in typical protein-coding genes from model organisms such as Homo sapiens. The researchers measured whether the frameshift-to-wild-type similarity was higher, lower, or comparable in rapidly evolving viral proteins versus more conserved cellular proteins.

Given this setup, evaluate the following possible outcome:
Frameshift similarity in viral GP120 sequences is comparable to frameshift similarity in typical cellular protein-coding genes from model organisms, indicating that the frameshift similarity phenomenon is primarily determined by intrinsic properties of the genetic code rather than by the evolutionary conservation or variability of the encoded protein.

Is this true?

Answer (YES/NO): YES